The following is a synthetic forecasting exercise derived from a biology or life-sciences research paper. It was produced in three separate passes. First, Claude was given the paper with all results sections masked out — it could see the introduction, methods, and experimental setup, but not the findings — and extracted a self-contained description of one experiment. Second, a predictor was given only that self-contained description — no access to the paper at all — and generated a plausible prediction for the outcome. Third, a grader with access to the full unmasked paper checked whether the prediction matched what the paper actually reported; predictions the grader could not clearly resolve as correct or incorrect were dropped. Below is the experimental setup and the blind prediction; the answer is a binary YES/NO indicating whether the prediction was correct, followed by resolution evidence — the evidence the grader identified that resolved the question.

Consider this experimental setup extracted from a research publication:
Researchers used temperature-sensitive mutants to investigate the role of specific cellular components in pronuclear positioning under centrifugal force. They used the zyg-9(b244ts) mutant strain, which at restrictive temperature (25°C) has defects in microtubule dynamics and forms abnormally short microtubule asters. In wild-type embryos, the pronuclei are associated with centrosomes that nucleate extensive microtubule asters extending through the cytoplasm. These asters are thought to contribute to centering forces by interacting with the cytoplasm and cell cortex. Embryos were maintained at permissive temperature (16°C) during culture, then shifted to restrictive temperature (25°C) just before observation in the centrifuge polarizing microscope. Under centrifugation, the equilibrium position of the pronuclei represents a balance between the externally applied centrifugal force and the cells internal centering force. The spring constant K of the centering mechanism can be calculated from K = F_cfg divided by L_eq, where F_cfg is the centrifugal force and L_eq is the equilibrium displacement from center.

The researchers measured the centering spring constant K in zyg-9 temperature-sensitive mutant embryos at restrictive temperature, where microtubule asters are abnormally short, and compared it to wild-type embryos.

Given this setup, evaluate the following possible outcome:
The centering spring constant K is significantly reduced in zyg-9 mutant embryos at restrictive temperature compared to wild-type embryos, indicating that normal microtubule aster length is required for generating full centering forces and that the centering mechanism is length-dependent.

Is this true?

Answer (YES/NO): YES